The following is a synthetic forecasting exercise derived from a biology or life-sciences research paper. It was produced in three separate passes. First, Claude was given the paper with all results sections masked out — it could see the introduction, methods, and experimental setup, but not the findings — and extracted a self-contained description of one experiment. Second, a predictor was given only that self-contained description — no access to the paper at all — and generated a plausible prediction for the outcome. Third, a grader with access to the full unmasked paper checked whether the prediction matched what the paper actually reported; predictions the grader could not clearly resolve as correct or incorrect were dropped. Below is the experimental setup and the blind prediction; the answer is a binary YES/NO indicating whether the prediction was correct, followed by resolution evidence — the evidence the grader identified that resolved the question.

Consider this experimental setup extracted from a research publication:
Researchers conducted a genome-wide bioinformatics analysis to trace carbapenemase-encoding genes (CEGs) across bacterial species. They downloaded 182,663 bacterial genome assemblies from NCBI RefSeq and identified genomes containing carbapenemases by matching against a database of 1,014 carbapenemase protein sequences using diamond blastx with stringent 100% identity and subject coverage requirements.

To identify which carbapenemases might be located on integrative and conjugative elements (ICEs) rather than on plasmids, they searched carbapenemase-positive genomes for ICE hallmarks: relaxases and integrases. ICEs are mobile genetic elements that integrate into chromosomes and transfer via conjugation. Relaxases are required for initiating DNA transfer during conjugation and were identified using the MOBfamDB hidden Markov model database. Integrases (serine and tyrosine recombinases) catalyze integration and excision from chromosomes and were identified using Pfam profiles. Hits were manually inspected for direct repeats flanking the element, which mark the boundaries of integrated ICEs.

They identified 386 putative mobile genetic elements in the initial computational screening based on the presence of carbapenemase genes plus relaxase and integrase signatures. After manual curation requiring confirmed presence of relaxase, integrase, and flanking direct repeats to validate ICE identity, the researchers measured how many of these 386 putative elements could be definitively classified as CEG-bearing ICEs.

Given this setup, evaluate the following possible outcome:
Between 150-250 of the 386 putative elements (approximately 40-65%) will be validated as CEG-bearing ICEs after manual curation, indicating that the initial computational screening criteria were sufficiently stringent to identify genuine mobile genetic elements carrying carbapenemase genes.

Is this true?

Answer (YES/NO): NO